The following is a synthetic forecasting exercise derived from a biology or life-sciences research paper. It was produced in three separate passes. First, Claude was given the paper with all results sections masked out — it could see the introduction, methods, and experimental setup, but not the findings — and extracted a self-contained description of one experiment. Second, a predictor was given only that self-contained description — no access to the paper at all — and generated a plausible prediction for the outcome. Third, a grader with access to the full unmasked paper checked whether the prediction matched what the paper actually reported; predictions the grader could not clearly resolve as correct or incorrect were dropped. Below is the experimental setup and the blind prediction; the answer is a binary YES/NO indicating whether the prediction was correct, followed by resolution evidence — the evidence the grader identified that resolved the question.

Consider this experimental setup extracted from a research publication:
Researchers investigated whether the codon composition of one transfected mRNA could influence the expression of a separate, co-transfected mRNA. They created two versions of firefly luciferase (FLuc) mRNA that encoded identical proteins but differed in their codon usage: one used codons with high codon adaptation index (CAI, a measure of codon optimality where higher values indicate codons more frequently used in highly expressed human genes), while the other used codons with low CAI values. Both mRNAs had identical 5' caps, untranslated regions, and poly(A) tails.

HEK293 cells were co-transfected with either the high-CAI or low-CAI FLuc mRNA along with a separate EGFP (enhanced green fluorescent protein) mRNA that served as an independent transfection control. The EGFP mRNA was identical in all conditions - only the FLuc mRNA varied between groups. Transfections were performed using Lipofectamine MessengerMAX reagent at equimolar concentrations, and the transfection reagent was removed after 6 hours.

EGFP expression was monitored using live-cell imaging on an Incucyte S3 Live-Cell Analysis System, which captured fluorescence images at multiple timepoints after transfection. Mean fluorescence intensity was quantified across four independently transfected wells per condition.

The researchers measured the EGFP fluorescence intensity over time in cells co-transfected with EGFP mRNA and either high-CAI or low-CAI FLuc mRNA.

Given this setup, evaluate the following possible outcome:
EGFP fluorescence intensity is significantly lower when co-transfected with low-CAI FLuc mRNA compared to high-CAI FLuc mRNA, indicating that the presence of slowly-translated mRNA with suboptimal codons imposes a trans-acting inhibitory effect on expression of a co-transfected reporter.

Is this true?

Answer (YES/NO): YES